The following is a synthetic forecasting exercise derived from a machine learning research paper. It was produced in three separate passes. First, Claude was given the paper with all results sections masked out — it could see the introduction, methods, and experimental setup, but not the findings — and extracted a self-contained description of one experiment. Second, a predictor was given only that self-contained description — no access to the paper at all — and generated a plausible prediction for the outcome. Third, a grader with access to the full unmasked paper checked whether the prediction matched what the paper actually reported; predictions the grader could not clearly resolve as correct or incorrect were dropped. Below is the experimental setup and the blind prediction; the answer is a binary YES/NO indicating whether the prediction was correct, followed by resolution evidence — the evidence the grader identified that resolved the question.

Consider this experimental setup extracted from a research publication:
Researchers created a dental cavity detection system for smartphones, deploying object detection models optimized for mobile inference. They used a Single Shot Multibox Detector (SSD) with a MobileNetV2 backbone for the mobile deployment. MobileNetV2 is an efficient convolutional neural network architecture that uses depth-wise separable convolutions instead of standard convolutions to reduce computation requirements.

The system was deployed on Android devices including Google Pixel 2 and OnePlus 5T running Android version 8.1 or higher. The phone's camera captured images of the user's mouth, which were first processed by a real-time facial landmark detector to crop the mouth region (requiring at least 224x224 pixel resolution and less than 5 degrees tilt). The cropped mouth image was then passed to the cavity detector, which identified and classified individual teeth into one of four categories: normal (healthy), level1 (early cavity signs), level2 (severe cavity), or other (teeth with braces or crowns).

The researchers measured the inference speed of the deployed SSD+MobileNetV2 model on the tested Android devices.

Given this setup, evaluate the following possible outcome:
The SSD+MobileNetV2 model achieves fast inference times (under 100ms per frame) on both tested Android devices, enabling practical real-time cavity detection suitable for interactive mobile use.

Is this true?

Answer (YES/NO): NO